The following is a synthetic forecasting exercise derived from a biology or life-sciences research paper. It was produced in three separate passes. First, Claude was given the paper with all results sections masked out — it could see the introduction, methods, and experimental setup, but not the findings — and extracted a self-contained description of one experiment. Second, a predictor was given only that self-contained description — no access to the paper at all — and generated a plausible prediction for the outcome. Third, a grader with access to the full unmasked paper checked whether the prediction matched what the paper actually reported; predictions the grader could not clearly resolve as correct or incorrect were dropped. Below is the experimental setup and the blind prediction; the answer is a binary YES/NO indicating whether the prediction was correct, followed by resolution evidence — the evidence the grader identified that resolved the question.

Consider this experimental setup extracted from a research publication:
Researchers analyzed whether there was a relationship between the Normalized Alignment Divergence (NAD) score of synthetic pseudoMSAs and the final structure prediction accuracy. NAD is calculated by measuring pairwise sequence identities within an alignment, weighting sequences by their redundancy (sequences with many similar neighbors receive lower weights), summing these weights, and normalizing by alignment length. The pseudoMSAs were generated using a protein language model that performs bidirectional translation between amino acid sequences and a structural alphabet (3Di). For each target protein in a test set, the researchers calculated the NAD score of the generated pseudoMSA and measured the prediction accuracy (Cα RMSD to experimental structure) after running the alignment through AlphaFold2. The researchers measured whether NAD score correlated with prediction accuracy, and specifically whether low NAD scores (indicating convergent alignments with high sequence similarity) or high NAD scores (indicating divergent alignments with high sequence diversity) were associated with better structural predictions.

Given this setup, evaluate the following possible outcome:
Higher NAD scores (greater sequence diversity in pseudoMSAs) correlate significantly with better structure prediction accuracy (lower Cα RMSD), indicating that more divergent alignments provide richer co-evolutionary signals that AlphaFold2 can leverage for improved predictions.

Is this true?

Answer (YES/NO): NO